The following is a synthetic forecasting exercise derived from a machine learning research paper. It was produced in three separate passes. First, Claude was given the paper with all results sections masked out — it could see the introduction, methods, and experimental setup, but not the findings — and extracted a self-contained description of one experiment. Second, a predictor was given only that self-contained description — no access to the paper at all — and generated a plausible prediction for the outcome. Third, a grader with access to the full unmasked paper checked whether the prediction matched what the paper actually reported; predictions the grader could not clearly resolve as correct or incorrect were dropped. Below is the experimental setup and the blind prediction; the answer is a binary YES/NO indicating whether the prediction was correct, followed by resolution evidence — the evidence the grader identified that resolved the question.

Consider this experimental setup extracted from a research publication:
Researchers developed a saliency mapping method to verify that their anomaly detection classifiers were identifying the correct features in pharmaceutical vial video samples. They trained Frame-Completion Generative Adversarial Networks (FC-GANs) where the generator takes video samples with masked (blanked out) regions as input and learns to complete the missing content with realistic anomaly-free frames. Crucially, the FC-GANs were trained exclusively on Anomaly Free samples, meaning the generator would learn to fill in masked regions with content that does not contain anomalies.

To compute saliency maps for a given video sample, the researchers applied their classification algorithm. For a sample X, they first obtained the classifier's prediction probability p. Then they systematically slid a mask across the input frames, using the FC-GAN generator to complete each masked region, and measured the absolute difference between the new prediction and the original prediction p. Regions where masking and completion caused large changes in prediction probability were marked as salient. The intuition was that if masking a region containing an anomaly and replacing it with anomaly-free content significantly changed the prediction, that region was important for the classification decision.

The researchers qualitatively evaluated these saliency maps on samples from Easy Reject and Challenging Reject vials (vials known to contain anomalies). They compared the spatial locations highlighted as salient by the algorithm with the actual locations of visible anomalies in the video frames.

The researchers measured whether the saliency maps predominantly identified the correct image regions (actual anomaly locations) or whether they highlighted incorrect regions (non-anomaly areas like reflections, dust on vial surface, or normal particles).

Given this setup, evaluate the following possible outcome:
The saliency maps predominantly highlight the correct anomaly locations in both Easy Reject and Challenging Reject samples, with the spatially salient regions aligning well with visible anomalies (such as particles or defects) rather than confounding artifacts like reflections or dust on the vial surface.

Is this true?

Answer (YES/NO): YES